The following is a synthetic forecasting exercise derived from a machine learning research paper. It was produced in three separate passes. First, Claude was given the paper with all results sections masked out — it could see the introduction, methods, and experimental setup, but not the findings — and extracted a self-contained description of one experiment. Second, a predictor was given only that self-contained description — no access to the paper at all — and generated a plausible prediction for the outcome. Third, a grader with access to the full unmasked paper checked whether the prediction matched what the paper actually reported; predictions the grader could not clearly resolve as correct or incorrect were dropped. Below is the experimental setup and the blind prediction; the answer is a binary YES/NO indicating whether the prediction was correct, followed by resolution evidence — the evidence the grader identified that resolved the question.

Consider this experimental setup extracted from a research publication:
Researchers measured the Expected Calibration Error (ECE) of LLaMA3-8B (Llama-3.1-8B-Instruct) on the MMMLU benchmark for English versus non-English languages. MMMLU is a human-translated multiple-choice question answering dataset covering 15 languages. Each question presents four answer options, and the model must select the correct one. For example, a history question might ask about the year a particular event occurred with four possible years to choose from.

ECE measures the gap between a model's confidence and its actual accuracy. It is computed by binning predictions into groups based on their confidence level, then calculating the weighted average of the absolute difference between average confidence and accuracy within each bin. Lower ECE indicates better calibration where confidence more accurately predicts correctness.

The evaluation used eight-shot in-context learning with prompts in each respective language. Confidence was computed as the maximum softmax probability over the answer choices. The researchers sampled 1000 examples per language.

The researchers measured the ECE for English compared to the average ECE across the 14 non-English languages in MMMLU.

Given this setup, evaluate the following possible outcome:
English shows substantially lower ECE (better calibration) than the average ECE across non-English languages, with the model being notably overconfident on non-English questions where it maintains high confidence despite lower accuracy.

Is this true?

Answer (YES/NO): NO